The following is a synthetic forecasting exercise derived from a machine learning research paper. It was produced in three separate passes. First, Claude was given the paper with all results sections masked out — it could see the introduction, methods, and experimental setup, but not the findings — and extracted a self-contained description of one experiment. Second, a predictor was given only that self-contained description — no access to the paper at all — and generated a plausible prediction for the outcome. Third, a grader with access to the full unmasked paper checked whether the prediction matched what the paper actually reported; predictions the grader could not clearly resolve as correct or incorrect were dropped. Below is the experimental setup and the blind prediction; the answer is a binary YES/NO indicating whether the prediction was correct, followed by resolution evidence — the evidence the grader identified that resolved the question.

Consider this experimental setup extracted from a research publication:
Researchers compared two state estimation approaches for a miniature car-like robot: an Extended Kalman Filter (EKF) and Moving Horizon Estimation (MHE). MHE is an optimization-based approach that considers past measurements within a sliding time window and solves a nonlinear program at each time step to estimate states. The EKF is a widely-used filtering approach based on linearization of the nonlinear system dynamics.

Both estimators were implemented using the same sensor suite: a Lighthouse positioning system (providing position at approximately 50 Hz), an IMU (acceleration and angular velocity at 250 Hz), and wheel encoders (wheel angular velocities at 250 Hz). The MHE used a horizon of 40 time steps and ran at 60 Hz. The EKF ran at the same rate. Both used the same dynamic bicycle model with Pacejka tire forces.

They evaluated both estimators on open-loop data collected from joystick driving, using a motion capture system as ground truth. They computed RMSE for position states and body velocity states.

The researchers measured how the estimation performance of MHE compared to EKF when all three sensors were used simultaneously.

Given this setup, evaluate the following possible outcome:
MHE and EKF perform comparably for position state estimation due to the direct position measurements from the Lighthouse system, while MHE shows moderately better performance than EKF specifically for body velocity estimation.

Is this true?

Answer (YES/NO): NO